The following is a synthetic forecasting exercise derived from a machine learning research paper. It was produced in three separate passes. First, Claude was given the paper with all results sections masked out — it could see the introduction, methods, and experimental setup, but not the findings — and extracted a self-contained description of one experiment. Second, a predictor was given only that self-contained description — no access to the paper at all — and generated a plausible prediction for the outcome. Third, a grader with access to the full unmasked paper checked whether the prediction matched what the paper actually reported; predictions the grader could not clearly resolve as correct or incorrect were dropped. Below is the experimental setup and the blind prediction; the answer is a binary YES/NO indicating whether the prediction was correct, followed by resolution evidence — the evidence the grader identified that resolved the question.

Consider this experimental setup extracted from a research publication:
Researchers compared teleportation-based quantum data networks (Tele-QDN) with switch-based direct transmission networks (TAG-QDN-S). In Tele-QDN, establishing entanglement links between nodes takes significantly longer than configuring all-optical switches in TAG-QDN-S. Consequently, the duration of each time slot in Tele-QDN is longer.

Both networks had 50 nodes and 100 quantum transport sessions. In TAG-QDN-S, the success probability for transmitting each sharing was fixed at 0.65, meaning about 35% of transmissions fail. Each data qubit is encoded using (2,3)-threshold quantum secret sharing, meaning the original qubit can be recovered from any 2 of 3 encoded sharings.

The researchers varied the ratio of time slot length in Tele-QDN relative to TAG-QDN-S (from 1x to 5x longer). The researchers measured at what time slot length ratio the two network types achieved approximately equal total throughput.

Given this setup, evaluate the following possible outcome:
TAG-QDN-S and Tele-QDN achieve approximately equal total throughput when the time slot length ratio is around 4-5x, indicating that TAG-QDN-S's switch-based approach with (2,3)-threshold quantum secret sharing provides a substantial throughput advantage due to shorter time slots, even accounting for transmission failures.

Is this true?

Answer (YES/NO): NO